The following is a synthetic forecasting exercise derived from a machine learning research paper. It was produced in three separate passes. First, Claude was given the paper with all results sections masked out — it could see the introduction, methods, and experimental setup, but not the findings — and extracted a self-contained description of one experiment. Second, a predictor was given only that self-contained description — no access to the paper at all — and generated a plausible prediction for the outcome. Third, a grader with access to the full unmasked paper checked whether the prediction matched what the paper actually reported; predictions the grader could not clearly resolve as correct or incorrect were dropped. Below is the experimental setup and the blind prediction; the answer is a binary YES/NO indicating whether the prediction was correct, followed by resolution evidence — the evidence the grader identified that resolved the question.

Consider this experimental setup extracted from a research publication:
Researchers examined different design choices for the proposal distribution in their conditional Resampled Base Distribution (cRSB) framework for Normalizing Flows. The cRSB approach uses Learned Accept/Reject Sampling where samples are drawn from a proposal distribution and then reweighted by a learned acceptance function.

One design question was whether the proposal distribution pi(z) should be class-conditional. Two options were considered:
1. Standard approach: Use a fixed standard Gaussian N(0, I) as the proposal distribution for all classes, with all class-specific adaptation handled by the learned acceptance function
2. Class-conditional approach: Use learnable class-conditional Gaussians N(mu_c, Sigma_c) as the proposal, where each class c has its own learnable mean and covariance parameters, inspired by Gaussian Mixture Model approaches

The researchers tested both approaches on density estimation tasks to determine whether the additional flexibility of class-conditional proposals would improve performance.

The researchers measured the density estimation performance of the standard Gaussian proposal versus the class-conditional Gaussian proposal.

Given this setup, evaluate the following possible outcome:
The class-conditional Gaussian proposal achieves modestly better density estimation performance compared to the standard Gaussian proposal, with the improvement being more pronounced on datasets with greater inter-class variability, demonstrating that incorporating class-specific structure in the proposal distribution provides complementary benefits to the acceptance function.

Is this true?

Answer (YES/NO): NO